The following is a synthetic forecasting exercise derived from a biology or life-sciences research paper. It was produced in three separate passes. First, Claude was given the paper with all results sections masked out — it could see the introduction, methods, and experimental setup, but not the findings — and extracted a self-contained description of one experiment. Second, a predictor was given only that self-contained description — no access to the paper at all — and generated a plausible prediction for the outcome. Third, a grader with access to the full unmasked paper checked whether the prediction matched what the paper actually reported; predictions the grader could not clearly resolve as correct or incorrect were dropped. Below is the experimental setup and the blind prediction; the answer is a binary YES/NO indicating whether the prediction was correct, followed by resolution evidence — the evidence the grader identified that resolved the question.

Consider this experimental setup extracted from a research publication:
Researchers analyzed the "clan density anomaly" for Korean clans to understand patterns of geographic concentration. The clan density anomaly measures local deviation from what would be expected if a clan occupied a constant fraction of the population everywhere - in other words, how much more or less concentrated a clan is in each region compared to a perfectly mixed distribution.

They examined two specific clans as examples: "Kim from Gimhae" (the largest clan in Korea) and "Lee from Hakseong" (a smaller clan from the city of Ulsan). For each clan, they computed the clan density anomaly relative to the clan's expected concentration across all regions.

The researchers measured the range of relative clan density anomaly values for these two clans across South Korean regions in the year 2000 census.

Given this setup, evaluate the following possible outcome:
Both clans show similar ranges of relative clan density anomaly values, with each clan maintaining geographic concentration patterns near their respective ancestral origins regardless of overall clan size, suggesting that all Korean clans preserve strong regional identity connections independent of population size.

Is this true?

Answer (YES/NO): NO